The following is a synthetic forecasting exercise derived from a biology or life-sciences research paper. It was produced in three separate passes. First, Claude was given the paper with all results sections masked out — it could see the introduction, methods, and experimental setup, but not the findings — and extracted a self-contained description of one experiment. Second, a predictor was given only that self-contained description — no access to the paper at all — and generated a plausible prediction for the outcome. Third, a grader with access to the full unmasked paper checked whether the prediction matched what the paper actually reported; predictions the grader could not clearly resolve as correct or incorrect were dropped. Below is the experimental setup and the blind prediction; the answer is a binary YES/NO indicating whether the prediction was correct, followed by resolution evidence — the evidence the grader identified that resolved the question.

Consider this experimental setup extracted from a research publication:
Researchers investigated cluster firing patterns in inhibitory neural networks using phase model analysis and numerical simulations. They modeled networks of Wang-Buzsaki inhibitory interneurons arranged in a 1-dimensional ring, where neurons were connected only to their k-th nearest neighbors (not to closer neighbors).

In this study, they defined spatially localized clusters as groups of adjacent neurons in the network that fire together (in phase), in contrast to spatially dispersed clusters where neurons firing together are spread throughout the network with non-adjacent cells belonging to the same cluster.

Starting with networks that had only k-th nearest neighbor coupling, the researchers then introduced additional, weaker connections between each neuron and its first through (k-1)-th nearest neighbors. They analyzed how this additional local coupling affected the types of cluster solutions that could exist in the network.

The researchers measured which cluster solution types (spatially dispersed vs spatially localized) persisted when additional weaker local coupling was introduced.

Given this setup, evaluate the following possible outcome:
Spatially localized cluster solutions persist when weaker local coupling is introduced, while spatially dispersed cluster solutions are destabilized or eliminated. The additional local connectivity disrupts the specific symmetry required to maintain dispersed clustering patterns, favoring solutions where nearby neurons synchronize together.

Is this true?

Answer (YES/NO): YES